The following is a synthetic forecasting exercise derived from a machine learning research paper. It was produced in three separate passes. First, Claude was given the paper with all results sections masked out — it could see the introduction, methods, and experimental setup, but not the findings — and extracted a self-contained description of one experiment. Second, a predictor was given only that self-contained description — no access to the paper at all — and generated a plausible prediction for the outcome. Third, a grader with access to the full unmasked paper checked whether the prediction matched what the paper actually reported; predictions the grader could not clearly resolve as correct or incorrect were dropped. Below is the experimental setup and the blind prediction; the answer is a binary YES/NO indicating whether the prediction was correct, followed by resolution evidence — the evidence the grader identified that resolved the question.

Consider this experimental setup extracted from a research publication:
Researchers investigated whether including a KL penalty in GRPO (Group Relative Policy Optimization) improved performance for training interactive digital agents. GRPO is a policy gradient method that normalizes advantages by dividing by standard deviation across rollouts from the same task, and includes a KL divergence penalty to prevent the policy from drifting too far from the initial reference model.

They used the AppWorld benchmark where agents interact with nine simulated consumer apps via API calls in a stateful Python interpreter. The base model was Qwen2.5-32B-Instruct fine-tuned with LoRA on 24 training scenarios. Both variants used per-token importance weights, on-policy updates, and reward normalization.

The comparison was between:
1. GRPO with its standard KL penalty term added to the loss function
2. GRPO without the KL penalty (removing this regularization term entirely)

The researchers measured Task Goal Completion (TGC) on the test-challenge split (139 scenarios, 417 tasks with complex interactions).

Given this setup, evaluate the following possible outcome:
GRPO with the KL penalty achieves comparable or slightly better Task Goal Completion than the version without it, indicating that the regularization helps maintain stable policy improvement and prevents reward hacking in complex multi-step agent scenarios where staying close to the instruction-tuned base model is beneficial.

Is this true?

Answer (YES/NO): NO